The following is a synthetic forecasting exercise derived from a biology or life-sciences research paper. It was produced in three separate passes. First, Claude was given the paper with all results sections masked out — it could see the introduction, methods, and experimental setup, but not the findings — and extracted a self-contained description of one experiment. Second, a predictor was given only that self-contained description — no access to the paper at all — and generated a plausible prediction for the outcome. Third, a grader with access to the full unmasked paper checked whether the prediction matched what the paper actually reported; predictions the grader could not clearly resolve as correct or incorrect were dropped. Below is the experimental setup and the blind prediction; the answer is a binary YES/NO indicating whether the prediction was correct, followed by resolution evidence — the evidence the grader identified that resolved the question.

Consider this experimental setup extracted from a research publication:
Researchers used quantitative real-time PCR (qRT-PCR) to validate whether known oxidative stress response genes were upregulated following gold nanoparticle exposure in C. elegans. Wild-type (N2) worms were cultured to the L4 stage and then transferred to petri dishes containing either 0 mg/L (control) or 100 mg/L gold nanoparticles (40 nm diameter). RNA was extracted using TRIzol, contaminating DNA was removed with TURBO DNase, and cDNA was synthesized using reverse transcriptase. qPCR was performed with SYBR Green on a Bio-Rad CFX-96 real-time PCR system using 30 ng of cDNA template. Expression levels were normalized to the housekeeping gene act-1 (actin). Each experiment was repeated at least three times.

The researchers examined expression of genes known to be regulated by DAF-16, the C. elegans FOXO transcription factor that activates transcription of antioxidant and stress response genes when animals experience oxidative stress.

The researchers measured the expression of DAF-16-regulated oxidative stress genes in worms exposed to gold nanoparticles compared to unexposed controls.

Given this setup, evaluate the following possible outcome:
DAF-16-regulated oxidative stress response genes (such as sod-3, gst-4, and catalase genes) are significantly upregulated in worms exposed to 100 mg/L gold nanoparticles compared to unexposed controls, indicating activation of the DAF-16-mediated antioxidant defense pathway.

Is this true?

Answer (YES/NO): NO